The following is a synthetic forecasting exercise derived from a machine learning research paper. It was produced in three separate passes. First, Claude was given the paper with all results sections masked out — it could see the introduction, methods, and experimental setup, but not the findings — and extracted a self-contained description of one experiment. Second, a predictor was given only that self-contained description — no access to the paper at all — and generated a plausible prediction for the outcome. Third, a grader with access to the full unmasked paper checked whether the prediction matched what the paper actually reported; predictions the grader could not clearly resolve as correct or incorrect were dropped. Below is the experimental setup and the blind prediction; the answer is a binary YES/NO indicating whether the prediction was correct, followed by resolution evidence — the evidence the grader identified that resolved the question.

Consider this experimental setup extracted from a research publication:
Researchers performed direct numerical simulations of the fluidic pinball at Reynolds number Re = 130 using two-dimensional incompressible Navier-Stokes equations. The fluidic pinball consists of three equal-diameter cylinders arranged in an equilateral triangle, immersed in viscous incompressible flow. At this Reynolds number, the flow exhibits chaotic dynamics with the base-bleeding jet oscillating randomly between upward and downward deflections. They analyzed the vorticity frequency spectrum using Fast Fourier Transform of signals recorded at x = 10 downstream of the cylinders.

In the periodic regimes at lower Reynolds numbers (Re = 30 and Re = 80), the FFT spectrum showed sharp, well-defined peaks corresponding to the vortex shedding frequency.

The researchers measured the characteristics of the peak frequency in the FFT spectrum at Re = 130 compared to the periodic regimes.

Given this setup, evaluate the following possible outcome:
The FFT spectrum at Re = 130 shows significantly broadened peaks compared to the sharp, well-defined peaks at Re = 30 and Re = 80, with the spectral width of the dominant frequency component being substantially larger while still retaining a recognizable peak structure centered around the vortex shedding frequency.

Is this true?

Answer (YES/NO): YES